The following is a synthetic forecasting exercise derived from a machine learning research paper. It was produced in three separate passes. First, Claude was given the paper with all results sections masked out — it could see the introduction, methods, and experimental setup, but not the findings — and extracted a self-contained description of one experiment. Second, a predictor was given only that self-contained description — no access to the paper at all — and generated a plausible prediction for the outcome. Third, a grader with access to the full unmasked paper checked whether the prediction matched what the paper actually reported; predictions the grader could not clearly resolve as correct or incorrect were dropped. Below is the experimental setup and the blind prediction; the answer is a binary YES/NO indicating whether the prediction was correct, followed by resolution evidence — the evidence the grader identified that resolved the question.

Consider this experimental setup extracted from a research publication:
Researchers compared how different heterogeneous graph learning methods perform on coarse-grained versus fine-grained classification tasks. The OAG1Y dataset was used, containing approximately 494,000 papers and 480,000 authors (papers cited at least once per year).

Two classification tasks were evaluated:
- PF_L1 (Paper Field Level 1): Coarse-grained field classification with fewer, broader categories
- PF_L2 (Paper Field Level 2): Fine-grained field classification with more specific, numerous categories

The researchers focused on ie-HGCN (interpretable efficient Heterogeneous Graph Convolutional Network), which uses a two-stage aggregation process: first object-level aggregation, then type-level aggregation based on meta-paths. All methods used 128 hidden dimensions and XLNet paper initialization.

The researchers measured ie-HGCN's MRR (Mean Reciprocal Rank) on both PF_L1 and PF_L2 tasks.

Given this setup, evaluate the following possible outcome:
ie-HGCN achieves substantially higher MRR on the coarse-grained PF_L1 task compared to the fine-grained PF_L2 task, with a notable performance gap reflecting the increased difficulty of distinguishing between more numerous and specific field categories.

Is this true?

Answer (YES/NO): YES